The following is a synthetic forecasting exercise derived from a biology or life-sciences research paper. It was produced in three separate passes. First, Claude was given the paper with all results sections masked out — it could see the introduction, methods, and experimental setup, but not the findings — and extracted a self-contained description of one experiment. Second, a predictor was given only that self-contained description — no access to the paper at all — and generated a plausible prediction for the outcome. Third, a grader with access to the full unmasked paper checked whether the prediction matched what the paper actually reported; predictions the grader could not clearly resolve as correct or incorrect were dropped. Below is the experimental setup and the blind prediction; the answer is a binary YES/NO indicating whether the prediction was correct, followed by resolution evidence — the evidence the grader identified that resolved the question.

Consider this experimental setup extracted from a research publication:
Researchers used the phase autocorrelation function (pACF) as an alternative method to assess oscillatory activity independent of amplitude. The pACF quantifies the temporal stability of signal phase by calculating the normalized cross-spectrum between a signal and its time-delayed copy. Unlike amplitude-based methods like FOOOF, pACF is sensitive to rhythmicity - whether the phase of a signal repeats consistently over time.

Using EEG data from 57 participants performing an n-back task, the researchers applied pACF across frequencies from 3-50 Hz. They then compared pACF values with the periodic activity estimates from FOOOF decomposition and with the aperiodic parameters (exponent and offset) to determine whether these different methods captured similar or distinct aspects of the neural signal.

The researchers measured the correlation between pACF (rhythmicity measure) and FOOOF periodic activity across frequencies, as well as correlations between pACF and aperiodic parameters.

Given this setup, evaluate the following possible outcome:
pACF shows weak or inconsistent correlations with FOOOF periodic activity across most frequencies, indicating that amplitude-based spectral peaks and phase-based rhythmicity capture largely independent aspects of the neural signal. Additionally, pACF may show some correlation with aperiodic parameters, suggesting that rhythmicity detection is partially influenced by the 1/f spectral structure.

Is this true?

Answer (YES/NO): NO